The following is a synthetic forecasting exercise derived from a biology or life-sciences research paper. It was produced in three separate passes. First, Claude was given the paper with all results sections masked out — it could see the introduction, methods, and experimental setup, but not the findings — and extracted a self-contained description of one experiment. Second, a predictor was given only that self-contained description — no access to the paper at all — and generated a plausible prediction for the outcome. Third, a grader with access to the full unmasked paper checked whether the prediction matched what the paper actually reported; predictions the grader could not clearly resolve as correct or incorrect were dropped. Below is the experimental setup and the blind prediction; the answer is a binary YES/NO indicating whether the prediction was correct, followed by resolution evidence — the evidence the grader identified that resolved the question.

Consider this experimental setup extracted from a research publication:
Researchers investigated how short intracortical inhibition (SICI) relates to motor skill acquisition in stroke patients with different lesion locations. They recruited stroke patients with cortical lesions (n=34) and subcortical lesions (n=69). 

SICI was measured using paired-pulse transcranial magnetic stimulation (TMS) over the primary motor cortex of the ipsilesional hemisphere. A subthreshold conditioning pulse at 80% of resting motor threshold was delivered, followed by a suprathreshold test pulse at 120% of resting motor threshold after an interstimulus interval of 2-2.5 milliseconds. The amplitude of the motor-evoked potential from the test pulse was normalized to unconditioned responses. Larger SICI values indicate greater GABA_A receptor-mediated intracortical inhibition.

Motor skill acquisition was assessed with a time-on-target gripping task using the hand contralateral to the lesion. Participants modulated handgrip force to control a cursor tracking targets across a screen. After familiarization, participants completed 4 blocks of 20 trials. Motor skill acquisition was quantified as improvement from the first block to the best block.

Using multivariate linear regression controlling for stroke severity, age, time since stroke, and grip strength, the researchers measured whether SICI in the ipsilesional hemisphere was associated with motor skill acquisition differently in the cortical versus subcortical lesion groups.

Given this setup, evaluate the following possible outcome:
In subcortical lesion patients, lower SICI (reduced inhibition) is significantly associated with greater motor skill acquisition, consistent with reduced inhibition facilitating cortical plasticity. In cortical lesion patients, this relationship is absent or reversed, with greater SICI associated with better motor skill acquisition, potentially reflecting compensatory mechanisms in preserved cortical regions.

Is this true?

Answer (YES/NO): NO